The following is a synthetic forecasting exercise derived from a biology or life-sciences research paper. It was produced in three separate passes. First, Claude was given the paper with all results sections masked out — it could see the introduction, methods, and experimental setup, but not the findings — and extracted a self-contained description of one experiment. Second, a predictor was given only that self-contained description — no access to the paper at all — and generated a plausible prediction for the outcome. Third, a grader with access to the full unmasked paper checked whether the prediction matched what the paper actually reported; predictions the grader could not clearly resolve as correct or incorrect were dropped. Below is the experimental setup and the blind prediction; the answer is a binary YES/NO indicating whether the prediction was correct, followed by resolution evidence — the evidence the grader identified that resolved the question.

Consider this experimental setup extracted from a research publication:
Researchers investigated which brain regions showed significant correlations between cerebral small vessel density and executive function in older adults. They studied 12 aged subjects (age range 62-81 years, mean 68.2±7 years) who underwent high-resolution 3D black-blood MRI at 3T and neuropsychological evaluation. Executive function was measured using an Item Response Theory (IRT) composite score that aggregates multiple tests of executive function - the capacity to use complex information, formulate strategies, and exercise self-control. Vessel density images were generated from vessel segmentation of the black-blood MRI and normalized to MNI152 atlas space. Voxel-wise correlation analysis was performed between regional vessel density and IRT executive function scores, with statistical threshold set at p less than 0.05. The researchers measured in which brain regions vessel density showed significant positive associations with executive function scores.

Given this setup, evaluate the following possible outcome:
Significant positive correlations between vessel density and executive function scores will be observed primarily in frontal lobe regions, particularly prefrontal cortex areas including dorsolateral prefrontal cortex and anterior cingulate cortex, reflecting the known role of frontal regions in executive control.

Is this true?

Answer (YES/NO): NO